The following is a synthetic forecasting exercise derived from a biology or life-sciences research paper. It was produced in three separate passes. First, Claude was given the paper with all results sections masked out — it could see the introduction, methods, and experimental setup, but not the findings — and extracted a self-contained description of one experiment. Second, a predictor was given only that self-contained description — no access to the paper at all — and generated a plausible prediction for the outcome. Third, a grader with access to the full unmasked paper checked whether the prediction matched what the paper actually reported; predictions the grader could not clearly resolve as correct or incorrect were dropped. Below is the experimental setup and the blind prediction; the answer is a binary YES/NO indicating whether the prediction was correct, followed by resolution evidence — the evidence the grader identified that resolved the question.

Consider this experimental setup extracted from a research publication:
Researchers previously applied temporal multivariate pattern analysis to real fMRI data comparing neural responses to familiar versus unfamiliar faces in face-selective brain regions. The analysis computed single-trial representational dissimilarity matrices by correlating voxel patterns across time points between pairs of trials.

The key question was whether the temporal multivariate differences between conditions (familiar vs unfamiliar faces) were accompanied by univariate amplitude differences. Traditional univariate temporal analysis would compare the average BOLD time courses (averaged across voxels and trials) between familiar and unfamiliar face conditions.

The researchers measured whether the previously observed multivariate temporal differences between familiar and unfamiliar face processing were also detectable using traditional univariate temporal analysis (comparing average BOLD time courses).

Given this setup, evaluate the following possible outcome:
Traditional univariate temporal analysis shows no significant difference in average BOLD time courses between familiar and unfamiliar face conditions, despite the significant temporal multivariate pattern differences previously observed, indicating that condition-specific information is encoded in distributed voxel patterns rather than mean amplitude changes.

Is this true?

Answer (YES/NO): YES